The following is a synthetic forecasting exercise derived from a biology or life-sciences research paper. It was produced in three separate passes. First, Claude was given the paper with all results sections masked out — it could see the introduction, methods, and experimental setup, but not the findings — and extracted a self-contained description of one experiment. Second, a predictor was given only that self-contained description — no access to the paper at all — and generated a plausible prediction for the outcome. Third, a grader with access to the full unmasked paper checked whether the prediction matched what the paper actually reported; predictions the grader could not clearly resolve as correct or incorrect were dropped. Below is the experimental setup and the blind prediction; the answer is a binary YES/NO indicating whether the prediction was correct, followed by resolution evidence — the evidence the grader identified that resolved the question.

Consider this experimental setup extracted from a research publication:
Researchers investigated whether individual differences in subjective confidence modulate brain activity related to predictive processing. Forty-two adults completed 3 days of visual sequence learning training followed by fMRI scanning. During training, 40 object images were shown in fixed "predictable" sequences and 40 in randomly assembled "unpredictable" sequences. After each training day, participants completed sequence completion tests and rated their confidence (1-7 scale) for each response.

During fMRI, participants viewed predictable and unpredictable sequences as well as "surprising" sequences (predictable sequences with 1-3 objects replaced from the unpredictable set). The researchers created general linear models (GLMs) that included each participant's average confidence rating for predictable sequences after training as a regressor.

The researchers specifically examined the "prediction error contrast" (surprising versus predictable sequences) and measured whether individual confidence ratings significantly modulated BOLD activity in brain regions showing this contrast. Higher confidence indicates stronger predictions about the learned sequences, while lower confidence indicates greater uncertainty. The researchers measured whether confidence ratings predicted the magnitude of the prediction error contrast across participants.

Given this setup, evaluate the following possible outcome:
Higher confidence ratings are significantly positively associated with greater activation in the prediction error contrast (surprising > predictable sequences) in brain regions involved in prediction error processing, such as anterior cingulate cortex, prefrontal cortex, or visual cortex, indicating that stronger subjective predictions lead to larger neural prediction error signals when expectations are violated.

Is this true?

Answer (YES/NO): YES